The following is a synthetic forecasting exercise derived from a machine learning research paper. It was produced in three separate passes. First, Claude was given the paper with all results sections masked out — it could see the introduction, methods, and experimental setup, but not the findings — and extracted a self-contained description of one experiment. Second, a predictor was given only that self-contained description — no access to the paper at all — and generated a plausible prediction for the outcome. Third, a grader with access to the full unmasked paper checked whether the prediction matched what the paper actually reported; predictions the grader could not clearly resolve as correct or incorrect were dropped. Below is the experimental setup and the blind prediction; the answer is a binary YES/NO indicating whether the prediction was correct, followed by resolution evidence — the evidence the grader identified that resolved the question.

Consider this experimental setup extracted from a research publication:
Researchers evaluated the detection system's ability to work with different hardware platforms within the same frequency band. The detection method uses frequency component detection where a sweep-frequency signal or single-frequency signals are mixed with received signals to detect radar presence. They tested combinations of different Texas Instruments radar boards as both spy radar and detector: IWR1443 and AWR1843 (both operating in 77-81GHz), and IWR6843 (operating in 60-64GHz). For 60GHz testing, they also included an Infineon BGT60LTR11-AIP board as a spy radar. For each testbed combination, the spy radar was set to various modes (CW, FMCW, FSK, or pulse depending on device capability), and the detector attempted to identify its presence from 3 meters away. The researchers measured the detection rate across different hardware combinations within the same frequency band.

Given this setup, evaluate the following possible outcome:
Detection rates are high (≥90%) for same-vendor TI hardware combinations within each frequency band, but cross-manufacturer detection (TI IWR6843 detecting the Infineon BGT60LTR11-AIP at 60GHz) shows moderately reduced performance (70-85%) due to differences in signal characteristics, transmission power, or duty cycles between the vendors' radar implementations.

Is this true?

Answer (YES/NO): NO